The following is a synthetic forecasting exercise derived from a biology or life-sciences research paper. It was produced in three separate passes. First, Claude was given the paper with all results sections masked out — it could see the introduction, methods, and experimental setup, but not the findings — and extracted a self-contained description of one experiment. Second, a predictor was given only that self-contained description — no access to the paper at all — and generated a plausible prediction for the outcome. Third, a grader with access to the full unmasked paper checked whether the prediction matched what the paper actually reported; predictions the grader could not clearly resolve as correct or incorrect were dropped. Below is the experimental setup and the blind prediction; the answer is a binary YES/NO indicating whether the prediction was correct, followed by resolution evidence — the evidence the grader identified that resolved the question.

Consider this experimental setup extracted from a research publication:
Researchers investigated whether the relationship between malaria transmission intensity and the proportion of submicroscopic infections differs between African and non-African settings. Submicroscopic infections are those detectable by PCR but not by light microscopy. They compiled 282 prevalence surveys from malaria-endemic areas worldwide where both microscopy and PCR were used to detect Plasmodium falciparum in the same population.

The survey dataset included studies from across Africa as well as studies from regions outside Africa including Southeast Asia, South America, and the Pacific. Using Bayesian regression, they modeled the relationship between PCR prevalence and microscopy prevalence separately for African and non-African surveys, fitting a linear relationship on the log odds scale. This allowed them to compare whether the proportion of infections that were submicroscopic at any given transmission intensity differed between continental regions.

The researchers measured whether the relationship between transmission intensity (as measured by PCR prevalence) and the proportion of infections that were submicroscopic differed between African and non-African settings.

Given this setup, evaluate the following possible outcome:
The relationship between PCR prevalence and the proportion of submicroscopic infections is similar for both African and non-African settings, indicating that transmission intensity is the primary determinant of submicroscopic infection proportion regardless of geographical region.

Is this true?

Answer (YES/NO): NO